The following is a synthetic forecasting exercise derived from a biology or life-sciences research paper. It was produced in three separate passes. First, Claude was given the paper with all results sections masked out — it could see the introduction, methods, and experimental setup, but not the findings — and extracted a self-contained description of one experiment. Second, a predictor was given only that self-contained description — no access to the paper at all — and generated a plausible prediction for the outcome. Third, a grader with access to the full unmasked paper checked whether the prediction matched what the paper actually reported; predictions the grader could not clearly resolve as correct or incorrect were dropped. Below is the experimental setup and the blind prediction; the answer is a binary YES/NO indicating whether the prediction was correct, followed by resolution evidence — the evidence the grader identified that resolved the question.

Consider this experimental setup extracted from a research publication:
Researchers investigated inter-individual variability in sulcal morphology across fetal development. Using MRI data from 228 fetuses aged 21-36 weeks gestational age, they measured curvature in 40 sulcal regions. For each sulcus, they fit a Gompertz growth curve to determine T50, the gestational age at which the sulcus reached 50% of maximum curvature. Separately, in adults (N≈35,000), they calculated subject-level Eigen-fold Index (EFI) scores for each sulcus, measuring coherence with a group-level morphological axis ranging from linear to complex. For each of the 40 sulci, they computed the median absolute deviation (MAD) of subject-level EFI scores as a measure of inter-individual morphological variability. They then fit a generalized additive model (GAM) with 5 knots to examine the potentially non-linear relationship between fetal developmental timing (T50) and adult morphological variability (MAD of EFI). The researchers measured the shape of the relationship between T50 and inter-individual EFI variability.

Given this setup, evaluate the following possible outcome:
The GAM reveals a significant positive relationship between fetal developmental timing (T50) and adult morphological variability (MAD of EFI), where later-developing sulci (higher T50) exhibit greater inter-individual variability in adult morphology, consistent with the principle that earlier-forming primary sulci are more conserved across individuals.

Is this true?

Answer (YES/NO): NO